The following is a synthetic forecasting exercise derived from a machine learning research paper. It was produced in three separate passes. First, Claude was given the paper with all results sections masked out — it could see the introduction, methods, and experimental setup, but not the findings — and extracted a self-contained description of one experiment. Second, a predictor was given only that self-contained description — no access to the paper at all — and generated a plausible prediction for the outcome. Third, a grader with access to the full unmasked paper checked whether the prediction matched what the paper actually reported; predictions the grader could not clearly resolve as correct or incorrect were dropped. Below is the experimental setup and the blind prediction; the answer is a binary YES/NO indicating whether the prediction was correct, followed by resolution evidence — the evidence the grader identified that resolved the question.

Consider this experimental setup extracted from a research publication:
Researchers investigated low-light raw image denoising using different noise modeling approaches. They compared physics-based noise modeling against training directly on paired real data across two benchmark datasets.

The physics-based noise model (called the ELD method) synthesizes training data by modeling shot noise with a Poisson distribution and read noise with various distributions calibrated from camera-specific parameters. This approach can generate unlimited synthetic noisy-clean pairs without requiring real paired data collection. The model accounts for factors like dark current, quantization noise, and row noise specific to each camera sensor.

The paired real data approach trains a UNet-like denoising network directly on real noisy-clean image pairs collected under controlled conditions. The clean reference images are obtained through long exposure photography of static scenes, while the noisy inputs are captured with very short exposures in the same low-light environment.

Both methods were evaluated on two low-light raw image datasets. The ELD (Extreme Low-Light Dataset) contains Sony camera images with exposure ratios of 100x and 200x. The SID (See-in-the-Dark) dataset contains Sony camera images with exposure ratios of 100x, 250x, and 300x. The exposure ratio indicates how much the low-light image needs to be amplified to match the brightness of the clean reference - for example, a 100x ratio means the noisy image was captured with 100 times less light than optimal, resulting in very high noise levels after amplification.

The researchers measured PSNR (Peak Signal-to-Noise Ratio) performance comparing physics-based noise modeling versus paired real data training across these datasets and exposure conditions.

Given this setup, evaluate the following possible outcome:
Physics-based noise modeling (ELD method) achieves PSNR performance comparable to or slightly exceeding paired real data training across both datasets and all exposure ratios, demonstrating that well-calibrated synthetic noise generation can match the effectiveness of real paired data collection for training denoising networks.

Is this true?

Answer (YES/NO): NO